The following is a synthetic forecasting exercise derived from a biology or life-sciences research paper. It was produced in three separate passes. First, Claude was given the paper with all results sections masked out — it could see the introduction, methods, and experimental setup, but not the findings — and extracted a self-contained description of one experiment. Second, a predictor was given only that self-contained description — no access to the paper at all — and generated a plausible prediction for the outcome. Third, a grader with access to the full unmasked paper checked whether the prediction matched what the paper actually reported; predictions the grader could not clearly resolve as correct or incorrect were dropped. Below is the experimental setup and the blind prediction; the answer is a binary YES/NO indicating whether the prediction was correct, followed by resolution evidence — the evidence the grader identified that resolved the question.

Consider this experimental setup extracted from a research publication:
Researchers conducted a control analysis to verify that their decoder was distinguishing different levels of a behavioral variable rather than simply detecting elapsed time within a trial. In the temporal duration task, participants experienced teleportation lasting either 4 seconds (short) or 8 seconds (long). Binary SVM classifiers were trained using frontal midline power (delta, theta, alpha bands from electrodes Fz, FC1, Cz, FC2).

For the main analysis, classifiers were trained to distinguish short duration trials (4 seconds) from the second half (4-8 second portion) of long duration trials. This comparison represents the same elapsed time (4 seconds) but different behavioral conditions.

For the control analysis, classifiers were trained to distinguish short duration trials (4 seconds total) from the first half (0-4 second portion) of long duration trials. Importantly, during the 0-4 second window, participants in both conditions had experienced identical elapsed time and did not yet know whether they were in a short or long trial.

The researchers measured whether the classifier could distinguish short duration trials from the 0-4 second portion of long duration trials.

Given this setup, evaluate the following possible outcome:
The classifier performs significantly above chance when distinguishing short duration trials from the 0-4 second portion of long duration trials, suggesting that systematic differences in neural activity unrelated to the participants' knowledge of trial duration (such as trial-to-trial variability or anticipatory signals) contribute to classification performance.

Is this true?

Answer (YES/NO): NO